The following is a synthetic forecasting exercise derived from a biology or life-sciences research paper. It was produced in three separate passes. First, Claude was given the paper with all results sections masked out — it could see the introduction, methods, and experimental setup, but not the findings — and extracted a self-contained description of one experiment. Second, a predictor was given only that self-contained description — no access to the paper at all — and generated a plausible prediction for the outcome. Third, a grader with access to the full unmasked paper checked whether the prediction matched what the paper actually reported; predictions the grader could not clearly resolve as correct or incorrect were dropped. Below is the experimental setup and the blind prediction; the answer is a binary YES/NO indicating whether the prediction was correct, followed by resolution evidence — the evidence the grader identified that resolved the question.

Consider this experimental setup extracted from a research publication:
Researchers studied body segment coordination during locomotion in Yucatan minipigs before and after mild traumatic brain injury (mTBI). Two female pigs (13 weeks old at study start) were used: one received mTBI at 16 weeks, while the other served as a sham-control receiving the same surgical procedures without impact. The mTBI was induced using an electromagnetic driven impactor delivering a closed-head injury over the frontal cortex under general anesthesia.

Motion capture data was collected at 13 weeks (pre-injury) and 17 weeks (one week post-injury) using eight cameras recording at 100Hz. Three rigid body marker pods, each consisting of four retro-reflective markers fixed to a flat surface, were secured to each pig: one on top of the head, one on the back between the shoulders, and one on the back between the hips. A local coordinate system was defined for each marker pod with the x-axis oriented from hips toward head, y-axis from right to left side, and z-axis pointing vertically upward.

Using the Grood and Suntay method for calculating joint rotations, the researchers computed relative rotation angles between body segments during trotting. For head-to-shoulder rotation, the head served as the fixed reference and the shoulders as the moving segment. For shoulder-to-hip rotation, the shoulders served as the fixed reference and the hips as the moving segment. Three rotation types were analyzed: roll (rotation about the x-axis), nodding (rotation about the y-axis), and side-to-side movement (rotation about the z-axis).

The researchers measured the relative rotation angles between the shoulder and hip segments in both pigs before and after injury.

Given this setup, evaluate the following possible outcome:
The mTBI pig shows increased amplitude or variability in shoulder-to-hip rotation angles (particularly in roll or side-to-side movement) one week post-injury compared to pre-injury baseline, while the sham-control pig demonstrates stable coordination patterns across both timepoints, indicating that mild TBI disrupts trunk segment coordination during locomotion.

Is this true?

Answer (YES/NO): NO